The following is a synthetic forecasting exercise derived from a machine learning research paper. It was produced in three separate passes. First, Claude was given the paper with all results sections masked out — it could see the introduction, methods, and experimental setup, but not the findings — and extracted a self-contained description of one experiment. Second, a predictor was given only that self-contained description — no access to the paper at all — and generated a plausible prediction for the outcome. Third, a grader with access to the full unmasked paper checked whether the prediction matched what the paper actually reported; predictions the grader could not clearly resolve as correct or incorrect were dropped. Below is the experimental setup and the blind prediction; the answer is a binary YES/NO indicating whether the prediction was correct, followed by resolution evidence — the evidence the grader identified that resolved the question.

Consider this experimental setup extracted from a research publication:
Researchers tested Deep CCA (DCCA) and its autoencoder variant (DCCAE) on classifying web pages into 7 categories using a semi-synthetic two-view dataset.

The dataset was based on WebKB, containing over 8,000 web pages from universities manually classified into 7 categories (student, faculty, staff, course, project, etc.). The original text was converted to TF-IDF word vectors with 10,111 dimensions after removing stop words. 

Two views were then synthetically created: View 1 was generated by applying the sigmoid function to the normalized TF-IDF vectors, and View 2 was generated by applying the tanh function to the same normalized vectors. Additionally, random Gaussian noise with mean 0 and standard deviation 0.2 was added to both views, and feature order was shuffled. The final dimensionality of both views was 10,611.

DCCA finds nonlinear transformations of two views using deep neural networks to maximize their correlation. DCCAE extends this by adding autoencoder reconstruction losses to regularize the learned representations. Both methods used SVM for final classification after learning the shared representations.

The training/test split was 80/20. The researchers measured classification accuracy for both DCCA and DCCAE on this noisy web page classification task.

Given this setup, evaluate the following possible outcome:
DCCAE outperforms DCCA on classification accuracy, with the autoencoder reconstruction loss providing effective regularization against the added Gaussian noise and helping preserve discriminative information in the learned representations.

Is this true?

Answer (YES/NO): YES